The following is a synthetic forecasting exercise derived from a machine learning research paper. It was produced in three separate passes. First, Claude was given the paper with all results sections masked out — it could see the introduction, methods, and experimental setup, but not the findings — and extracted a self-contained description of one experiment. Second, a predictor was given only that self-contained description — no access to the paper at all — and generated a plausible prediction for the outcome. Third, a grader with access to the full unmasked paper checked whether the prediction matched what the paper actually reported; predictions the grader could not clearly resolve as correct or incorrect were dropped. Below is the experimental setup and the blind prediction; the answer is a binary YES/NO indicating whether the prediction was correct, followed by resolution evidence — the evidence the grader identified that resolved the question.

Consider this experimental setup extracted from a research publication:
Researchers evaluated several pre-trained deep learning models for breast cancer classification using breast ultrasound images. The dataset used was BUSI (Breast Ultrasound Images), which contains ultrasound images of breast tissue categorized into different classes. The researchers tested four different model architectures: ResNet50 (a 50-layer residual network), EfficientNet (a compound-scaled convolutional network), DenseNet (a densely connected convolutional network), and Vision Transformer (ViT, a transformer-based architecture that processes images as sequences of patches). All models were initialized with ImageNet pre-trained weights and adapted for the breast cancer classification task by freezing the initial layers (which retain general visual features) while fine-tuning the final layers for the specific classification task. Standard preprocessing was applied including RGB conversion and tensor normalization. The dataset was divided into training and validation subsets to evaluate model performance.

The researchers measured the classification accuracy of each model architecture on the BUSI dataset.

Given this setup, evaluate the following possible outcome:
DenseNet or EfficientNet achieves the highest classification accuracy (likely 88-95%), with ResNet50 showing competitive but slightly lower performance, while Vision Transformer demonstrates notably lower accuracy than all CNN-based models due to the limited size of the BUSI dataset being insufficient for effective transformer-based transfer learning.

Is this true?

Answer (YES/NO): NO